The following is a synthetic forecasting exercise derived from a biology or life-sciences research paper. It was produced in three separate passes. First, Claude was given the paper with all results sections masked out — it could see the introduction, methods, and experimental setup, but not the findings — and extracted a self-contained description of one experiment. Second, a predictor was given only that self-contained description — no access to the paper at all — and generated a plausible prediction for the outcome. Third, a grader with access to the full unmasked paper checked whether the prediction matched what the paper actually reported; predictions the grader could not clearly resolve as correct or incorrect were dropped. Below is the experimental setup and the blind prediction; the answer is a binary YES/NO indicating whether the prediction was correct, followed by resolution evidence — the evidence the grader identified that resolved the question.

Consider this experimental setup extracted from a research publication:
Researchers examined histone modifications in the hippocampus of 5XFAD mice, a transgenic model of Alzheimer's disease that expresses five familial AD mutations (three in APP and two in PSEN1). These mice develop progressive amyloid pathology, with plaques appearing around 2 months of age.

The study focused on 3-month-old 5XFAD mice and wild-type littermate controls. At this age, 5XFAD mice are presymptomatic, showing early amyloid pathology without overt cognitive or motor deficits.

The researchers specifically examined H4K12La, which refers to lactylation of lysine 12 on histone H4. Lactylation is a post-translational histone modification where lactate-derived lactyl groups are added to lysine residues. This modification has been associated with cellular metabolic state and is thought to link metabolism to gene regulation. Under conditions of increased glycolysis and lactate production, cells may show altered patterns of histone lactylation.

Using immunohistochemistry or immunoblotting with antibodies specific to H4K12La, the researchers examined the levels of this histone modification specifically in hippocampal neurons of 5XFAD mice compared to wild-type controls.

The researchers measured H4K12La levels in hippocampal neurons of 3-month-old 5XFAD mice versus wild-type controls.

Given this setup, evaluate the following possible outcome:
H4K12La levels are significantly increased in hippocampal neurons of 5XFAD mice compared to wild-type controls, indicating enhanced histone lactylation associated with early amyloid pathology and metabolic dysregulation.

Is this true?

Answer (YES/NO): YES